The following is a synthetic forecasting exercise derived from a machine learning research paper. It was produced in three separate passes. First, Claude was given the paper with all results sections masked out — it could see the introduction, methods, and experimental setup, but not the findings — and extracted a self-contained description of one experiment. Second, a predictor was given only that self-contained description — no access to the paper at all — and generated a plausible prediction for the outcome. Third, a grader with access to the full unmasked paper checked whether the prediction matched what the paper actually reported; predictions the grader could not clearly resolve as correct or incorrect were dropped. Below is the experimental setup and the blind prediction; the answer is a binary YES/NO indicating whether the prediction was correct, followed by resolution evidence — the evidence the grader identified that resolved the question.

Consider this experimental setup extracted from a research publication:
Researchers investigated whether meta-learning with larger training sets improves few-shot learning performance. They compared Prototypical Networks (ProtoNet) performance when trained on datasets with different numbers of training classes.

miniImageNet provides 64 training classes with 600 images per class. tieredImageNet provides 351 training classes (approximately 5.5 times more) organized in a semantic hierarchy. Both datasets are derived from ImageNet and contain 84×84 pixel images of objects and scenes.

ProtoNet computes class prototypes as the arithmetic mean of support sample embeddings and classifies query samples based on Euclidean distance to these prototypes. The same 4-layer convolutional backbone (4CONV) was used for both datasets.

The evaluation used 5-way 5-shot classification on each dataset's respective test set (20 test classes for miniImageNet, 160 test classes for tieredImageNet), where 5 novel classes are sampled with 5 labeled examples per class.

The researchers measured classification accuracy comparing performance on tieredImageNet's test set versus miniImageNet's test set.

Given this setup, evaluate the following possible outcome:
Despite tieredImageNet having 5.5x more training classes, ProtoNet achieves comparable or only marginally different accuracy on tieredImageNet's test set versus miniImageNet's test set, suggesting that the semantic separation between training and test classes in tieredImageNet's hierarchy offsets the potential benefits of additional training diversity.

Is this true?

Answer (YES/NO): NO